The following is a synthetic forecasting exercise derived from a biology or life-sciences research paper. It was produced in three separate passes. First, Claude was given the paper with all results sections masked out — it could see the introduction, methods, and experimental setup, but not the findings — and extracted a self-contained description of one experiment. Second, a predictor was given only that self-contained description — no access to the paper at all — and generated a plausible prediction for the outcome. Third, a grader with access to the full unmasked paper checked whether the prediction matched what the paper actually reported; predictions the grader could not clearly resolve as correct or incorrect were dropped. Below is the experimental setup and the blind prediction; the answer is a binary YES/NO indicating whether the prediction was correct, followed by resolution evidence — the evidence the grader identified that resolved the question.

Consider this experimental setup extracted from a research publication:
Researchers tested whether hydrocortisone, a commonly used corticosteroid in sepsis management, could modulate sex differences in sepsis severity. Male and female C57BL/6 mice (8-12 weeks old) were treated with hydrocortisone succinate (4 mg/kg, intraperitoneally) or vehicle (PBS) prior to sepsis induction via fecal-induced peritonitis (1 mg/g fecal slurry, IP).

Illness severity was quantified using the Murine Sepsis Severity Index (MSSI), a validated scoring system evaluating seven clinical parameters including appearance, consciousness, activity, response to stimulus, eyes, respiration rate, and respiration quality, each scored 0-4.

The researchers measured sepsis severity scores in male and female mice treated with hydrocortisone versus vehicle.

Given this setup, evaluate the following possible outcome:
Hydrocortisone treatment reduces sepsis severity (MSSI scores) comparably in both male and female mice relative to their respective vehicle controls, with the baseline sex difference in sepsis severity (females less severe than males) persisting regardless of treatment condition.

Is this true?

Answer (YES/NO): YES